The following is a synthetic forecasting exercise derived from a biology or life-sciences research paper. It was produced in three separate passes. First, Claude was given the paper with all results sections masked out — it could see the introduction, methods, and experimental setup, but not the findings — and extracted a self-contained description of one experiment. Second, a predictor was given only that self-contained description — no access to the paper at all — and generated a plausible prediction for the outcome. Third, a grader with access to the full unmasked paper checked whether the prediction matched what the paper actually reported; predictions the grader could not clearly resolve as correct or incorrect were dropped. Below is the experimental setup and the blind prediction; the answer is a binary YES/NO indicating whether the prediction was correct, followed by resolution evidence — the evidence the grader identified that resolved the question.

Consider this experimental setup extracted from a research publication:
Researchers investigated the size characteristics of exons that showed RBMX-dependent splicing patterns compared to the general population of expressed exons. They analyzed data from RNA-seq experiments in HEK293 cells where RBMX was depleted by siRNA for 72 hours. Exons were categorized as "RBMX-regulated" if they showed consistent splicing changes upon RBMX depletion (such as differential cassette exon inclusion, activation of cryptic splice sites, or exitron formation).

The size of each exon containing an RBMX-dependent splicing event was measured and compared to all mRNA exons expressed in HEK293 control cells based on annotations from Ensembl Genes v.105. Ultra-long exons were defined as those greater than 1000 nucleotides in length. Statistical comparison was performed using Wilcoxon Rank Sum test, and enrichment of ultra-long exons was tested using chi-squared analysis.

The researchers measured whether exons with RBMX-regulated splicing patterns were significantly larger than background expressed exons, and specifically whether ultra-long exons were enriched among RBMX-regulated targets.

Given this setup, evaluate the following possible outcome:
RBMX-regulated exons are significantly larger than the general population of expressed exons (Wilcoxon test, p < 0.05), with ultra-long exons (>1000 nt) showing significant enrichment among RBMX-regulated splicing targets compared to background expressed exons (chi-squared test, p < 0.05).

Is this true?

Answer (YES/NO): YES